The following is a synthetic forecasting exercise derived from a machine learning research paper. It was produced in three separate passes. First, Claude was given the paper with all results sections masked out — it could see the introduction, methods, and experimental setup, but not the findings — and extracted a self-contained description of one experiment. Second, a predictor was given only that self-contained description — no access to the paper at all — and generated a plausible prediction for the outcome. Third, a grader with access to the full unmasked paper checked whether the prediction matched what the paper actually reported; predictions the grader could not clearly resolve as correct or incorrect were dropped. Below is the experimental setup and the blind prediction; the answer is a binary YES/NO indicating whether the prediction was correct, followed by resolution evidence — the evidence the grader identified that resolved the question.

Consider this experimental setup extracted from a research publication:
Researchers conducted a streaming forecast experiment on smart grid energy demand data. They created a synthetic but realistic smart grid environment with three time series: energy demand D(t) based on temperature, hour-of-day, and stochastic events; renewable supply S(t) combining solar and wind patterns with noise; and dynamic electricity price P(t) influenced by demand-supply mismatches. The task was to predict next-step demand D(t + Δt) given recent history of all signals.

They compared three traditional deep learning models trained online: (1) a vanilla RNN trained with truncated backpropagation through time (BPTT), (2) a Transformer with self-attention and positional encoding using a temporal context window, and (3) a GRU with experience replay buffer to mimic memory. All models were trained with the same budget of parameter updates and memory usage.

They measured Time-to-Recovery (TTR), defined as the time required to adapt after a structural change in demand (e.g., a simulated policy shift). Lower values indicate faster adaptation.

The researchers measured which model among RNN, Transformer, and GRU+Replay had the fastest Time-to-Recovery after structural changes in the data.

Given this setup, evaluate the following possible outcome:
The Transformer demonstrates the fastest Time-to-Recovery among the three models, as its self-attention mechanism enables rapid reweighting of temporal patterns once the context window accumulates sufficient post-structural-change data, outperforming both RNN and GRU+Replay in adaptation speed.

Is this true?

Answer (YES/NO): NO